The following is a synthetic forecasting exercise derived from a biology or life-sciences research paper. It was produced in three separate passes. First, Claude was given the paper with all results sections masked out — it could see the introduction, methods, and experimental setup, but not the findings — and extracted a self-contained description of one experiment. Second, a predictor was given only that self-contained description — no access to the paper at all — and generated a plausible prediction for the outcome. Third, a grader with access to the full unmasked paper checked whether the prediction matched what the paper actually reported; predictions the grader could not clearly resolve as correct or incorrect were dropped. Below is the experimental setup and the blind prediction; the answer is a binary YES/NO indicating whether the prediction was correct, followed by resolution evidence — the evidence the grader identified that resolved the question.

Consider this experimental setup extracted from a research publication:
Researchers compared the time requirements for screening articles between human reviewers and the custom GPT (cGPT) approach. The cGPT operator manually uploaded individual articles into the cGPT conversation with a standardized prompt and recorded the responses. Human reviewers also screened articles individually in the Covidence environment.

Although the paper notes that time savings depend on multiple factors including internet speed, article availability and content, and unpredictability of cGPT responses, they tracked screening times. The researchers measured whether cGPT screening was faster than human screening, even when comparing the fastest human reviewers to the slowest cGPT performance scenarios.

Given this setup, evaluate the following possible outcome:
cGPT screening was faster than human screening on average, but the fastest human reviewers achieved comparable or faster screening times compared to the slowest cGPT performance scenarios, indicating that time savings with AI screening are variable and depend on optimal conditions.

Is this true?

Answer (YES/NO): NO